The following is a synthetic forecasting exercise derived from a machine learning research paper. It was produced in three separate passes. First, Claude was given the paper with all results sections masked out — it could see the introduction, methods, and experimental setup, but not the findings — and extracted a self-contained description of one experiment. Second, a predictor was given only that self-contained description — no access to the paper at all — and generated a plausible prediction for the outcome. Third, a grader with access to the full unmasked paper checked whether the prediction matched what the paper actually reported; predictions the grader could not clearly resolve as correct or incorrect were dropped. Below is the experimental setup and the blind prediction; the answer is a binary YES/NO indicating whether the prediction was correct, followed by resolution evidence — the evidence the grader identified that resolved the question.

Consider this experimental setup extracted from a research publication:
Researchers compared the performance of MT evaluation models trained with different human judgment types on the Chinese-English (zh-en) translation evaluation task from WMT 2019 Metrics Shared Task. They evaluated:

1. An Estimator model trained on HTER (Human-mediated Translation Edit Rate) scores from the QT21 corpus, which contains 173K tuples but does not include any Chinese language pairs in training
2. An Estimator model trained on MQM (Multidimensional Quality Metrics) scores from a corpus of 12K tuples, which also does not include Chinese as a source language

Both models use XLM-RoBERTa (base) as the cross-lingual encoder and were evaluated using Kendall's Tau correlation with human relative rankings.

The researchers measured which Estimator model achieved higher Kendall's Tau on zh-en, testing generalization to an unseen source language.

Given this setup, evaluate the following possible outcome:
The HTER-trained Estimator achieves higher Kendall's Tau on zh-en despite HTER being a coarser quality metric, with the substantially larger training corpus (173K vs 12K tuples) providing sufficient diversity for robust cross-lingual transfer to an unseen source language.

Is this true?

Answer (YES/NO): NO